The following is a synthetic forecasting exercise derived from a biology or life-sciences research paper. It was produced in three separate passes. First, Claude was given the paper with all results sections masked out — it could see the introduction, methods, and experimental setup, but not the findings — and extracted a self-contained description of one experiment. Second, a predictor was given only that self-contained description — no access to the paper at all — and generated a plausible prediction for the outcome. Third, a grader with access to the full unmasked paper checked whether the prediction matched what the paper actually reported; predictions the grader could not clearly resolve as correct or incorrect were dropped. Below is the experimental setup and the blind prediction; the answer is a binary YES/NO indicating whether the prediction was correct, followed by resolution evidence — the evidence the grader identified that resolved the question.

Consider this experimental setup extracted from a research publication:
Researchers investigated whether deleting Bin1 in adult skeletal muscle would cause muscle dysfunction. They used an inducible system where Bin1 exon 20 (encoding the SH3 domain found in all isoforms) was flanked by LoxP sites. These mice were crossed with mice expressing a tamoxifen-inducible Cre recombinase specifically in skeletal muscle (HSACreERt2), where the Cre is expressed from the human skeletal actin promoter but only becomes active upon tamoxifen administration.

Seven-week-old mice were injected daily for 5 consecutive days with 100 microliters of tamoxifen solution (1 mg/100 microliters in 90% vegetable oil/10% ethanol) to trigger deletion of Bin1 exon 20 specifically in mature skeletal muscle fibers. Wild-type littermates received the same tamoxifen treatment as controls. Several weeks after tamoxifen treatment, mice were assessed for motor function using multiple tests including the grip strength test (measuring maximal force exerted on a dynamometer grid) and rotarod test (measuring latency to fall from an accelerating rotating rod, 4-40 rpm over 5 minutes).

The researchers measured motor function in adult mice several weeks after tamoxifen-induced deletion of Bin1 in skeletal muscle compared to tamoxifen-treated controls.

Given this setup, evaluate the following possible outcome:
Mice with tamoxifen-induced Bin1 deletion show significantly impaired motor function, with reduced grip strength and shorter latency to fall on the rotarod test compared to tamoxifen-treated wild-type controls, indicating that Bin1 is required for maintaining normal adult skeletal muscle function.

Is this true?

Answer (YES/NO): NO